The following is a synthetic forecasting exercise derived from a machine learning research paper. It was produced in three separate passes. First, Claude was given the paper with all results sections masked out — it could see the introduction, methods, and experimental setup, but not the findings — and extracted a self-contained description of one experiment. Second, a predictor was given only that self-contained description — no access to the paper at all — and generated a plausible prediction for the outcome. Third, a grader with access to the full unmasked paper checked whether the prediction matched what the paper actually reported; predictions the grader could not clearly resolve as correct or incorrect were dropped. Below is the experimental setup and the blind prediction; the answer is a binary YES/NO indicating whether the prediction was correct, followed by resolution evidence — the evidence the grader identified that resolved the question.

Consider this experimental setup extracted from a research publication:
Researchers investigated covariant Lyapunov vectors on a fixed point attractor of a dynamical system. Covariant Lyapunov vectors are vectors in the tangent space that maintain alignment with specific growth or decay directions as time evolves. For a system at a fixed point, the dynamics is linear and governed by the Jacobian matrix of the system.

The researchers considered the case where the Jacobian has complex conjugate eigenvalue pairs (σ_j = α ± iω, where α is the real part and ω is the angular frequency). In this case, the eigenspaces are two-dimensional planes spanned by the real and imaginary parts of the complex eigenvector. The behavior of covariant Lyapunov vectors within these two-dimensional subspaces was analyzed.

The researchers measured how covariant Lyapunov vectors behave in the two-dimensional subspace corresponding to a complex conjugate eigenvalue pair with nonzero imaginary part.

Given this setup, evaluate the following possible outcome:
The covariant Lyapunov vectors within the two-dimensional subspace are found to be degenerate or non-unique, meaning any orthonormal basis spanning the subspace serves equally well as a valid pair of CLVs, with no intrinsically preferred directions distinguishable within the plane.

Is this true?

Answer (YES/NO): NO